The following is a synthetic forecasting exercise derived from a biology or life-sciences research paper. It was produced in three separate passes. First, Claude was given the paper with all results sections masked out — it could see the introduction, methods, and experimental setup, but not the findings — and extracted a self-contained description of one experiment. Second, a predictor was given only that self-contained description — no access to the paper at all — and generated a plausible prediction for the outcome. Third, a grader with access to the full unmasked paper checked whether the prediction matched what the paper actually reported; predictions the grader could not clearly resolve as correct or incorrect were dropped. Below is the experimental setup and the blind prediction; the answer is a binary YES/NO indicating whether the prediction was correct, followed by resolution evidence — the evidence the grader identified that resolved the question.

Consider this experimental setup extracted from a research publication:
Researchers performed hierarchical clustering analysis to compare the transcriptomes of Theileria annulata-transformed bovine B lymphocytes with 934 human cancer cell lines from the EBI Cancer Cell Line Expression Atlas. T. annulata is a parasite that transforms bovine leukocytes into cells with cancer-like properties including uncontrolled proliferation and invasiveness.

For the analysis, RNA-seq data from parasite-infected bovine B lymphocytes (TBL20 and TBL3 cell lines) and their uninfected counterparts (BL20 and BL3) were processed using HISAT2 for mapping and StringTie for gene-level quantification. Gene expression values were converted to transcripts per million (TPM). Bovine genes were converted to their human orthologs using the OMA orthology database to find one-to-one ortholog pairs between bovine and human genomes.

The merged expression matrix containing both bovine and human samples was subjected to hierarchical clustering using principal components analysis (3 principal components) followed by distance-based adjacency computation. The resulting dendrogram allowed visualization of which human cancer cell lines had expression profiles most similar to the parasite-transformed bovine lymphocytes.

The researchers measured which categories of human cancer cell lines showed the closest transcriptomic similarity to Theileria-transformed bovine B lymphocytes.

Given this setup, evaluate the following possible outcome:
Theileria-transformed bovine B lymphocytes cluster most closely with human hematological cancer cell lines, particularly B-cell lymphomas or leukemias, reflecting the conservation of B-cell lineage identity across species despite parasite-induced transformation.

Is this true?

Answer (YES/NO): YES